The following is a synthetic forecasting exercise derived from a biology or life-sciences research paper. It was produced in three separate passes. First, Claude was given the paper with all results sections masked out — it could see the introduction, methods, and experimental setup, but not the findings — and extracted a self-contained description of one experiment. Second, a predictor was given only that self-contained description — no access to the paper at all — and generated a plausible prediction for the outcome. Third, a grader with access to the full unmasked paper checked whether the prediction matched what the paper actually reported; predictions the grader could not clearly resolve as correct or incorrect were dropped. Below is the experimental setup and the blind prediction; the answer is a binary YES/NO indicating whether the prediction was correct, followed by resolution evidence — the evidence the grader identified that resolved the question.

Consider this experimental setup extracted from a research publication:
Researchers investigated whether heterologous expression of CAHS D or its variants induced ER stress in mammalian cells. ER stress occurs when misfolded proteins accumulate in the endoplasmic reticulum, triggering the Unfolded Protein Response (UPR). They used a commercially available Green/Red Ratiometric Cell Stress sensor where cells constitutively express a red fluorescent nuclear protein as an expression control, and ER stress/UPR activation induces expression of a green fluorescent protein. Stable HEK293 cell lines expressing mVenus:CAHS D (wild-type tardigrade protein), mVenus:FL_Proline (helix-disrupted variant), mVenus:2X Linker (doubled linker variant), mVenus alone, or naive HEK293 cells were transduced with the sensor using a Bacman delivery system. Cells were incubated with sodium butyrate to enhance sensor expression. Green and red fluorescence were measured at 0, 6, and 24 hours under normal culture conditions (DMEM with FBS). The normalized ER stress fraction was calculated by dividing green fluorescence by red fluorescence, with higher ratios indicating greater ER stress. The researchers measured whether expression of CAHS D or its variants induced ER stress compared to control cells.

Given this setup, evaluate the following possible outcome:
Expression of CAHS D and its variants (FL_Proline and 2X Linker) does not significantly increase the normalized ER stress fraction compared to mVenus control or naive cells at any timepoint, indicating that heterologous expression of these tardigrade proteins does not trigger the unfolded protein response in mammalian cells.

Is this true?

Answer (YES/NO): YES